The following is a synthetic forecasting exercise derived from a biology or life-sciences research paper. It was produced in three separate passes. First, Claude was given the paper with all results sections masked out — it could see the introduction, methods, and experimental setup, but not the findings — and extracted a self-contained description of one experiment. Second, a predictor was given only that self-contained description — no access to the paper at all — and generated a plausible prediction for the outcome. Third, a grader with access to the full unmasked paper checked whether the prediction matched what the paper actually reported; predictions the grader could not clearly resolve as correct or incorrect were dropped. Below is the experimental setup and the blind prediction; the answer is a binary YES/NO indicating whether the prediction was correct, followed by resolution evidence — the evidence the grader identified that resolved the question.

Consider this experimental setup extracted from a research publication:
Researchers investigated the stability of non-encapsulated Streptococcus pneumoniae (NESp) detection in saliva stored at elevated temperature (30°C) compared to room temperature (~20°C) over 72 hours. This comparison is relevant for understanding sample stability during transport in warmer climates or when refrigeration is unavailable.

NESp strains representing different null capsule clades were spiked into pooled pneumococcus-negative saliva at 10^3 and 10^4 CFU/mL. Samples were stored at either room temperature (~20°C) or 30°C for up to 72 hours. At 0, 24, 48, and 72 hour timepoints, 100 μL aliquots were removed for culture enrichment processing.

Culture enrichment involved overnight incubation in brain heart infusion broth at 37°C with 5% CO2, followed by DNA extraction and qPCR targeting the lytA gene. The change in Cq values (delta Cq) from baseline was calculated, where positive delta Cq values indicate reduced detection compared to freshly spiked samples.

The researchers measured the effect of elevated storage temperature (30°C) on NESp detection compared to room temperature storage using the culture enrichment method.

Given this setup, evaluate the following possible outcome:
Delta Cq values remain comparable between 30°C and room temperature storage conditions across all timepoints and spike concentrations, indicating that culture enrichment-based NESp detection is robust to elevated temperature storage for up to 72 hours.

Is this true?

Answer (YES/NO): NO